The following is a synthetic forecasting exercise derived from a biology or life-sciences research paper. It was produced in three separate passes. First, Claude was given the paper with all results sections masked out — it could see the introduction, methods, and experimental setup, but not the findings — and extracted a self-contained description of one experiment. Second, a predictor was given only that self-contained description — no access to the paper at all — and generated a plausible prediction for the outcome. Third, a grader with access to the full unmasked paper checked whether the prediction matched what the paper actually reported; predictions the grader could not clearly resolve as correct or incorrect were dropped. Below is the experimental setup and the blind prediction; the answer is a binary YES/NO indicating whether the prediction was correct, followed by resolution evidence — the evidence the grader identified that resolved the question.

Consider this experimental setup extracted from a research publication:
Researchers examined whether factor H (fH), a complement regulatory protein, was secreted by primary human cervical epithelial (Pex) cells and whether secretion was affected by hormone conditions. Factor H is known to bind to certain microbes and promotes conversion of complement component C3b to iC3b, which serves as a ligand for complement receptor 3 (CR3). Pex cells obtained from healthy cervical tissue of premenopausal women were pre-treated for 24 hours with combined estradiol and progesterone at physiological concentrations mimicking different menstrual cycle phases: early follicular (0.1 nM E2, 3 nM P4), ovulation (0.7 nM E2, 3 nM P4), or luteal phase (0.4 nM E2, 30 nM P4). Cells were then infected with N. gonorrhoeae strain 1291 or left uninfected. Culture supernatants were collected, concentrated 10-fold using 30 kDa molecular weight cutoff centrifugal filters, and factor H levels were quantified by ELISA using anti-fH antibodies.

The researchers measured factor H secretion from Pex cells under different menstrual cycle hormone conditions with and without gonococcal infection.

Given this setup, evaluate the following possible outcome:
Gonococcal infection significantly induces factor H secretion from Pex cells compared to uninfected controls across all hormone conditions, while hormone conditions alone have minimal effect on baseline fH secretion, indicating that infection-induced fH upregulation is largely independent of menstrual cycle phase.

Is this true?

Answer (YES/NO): NO